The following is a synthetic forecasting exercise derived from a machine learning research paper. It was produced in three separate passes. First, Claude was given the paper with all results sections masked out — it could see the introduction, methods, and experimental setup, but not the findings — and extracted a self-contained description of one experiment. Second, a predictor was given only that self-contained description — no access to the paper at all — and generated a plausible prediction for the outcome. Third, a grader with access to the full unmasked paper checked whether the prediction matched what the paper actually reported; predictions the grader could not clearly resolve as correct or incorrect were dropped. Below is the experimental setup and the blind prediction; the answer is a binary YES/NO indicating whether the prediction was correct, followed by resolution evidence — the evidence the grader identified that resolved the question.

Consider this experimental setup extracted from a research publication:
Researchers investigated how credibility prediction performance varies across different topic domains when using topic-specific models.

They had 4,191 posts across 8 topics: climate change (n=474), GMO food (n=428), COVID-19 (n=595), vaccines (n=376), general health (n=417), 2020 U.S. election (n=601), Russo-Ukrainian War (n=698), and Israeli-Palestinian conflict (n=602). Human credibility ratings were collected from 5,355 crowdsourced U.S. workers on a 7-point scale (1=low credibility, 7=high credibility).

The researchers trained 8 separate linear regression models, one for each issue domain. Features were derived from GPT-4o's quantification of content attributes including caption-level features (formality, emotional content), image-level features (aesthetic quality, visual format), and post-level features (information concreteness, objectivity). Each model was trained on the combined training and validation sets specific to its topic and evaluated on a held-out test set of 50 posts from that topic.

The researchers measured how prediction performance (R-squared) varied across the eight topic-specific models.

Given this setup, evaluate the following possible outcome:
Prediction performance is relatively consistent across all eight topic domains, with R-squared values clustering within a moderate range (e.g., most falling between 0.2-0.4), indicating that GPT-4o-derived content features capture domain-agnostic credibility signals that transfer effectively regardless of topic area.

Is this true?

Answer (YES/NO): NO